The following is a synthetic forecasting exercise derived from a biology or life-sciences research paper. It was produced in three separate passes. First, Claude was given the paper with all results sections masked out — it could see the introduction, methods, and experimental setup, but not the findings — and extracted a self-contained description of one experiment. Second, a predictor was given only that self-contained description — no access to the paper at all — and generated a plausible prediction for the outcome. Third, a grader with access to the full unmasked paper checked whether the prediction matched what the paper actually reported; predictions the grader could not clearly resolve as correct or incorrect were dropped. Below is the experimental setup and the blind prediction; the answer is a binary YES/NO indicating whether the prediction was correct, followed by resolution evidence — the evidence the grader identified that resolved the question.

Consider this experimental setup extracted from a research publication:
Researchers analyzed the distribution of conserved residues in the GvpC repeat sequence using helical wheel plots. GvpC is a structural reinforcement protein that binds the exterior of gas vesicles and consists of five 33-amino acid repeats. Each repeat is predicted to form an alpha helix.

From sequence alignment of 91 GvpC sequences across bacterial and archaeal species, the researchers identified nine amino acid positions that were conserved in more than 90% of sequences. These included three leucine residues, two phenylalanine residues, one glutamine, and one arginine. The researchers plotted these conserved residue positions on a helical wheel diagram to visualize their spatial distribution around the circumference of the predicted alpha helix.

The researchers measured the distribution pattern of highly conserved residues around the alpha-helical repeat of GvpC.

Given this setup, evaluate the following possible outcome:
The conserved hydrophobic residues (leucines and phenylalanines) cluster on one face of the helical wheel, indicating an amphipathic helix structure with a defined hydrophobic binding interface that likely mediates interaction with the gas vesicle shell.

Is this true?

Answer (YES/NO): YES